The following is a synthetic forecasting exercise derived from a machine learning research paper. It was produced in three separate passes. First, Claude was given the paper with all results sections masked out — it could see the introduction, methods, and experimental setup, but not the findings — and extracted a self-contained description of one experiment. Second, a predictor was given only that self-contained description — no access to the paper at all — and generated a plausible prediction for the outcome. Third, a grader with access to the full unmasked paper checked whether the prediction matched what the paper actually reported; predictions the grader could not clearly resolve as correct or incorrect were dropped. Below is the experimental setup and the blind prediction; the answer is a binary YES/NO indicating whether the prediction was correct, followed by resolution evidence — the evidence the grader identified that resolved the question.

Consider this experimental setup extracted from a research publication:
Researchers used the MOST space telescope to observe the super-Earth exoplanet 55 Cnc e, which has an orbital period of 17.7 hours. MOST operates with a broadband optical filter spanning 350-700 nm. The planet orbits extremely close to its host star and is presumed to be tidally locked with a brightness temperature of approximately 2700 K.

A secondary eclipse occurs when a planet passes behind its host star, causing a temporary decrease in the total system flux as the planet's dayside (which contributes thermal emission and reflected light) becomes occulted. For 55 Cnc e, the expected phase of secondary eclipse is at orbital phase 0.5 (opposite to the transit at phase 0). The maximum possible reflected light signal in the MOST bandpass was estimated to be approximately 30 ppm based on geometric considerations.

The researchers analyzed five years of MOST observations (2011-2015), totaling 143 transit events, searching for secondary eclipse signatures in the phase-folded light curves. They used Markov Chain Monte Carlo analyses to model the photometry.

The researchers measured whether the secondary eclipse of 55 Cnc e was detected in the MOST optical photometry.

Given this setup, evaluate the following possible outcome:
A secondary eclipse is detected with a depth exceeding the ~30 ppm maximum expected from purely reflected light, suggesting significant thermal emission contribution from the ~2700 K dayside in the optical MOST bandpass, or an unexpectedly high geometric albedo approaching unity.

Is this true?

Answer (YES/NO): NO